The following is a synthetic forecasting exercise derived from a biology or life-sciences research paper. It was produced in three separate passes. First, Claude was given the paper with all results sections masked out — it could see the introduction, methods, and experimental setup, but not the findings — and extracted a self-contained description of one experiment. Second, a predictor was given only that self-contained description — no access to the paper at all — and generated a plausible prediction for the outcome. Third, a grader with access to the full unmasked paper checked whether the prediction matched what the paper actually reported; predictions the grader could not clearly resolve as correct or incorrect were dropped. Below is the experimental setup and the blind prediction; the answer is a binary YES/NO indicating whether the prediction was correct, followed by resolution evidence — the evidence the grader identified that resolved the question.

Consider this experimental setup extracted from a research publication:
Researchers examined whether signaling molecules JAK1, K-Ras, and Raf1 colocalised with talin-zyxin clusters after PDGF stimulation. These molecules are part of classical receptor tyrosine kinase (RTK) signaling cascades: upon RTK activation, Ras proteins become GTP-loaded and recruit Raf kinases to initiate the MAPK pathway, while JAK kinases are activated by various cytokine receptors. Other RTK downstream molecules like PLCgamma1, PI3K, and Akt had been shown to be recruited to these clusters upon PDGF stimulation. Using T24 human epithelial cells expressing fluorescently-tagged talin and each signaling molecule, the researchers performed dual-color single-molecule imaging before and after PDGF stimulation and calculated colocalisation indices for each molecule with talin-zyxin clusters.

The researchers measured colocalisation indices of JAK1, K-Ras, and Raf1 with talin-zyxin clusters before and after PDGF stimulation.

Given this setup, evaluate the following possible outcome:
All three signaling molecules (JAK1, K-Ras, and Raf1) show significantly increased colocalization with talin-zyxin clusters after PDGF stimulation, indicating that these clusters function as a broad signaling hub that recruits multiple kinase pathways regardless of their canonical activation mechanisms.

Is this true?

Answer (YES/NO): NO